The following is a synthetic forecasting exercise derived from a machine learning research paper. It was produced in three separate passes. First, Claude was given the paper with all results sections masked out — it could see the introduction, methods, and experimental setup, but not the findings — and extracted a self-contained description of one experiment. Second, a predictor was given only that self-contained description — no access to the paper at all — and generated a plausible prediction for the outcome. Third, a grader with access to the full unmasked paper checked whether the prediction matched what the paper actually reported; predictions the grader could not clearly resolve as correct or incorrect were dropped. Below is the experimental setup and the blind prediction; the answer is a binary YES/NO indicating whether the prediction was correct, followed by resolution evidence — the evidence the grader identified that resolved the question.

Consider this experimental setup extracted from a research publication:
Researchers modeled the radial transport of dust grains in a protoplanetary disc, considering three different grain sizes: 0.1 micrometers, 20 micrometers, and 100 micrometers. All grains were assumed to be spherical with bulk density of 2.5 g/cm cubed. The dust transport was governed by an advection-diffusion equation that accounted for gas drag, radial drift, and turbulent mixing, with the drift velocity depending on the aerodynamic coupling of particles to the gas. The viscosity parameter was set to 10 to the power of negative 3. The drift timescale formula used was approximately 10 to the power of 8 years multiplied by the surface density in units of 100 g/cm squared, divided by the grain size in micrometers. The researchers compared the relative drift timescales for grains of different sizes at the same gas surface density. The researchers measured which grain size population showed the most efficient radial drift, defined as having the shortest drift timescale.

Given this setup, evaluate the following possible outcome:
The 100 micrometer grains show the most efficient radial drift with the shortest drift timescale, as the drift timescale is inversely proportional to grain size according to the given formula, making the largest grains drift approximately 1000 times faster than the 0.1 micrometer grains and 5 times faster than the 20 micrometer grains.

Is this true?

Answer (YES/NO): YES